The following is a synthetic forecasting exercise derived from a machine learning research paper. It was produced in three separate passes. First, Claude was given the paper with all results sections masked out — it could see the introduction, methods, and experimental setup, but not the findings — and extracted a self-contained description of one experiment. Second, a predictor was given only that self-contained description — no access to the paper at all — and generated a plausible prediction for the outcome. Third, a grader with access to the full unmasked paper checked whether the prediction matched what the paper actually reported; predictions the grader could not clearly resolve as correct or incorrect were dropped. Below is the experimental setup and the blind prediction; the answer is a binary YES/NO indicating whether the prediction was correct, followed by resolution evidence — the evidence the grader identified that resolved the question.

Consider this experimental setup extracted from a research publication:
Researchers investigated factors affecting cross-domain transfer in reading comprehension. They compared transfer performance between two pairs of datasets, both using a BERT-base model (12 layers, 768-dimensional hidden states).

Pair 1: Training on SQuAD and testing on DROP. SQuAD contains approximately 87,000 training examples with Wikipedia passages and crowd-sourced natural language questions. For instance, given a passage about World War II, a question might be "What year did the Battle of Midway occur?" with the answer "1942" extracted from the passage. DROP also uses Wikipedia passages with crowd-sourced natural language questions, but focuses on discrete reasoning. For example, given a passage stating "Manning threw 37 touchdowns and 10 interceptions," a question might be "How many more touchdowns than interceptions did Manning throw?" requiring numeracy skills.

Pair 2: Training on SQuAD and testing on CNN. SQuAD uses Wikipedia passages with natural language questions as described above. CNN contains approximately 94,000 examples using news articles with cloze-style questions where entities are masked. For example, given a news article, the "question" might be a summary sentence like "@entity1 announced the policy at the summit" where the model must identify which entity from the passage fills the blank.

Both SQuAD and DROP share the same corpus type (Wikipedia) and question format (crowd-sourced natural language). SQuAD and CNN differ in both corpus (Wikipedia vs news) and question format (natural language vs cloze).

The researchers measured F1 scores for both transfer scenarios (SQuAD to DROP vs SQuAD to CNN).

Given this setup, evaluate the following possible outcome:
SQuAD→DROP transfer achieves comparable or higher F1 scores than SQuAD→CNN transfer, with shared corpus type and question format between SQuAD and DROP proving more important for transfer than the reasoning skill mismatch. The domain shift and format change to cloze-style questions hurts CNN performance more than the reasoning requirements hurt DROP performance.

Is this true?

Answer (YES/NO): YES